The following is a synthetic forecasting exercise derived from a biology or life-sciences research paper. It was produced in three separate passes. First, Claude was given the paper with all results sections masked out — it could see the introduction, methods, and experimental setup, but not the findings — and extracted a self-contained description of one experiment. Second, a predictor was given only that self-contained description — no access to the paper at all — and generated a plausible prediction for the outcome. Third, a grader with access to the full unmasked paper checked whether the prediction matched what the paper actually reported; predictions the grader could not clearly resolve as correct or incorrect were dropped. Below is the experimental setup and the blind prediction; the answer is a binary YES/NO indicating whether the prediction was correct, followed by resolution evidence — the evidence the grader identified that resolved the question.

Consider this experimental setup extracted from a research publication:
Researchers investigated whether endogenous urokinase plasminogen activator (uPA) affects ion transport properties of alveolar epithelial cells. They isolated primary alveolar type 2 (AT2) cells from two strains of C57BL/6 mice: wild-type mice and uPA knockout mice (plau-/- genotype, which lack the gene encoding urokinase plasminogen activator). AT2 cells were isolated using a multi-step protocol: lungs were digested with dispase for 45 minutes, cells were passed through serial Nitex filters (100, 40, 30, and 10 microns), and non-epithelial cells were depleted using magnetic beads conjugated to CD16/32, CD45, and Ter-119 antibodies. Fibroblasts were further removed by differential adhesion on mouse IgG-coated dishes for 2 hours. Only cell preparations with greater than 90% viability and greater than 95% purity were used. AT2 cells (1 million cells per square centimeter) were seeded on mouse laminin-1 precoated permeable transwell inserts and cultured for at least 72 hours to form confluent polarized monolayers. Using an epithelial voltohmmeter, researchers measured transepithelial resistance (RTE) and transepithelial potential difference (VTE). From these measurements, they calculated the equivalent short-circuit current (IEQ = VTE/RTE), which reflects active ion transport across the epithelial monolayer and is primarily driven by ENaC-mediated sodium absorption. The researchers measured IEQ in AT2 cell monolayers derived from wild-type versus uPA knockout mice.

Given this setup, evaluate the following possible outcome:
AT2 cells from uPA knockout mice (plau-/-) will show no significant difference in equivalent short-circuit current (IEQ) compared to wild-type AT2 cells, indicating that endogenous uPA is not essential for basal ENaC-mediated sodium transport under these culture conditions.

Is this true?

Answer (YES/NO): NO